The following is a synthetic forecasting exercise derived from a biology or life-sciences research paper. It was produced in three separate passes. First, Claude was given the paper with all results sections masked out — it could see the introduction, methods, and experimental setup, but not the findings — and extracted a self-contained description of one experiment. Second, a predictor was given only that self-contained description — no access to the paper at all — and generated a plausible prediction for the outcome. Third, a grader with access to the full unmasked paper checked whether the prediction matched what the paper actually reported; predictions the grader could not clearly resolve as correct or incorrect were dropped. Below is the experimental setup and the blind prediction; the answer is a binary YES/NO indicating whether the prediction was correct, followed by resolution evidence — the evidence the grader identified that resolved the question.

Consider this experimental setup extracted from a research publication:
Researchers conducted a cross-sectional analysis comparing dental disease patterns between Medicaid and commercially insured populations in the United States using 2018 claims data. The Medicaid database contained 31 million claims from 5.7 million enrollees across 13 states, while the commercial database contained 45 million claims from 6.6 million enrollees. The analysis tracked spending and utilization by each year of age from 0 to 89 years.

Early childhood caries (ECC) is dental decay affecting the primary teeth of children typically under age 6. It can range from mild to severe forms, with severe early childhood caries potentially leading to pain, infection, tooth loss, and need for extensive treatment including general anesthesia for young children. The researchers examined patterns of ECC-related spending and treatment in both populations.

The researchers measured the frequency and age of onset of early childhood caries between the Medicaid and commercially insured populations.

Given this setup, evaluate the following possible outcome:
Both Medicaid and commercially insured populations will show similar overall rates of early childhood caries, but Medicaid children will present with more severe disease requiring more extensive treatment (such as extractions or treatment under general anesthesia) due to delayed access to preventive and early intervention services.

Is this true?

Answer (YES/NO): NO